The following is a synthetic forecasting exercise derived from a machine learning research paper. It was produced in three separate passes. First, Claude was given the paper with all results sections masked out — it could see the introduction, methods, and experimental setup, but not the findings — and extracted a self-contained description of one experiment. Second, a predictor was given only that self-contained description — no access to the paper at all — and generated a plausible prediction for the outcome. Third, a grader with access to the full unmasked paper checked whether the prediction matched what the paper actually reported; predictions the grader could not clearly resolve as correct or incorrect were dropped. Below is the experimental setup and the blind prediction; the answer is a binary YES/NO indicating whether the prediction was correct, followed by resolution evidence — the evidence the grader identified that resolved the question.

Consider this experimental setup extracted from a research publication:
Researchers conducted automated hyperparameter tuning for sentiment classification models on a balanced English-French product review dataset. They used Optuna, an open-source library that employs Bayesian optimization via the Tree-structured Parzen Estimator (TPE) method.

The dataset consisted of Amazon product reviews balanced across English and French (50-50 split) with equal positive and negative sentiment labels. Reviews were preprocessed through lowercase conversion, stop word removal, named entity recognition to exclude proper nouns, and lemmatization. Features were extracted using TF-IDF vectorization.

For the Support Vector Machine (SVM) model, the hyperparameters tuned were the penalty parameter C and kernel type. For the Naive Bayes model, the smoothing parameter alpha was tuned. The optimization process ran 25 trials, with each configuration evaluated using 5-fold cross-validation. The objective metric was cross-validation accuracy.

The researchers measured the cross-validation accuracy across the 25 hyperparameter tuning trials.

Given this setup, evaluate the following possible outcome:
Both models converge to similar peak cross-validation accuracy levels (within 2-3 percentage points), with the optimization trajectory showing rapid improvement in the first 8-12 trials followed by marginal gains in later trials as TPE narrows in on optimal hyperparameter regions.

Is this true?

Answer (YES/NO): NO